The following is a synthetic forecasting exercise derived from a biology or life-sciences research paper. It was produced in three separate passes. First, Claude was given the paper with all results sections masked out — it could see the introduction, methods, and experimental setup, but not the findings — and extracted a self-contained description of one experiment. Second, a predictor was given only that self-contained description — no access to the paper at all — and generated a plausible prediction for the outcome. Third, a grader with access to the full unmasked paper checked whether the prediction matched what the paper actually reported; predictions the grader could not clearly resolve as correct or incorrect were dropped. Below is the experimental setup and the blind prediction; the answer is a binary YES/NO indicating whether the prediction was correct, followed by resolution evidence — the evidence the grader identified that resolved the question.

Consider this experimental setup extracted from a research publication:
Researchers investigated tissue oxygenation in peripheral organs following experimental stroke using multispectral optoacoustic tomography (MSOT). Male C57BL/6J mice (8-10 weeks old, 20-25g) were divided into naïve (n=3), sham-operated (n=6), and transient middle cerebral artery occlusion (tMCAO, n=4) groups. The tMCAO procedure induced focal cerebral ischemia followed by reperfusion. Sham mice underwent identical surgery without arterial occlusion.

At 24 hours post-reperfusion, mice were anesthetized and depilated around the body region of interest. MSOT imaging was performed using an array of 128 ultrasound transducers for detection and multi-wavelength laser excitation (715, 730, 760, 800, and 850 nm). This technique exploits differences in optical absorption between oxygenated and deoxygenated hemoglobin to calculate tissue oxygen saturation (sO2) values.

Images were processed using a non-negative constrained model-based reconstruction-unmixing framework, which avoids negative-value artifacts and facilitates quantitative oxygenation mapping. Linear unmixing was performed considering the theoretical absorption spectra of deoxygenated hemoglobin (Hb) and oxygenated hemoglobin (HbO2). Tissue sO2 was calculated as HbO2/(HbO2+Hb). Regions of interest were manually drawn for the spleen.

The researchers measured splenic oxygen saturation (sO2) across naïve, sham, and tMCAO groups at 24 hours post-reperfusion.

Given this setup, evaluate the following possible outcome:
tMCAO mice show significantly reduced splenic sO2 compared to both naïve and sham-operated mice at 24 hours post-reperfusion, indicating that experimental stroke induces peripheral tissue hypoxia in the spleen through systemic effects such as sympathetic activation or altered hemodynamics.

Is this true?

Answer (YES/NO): NO